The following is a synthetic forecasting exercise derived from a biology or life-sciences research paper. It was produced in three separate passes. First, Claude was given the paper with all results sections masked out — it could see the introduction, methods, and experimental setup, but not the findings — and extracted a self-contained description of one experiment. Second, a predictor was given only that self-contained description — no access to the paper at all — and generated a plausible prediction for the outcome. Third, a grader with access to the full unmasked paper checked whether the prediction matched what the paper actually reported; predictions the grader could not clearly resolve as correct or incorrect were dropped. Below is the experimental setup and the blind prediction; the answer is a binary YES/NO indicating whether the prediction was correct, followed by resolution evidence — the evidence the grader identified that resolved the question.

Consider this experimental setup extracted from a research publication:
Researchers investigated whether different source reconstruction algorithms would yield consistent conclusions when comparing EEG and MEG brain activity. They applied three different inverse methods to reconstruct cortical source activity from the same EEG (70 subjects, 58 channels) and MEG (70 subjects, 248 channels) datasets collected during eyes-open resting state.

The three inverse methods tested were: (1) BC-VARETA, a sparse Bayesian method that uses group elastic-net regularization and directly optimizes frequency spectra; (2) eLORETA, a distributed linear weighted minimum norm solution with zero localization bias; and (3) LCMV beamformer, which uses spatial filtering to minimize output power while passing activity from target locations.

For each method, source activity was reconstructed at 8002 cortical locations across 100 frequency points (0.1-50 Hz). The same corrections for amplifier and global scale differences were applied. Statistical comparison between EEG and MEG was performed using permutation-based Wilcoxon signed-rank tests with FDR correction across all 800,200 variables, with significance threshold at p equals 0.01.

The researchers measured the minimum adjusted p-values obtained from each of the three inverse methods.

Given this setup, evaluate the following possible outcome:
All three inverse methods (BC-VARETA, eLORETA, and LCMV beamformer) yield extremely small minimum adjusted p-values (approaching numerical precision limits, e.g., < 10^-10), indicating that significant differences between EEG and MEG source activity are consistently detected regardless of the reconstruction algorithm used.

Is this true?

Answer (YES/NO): NO